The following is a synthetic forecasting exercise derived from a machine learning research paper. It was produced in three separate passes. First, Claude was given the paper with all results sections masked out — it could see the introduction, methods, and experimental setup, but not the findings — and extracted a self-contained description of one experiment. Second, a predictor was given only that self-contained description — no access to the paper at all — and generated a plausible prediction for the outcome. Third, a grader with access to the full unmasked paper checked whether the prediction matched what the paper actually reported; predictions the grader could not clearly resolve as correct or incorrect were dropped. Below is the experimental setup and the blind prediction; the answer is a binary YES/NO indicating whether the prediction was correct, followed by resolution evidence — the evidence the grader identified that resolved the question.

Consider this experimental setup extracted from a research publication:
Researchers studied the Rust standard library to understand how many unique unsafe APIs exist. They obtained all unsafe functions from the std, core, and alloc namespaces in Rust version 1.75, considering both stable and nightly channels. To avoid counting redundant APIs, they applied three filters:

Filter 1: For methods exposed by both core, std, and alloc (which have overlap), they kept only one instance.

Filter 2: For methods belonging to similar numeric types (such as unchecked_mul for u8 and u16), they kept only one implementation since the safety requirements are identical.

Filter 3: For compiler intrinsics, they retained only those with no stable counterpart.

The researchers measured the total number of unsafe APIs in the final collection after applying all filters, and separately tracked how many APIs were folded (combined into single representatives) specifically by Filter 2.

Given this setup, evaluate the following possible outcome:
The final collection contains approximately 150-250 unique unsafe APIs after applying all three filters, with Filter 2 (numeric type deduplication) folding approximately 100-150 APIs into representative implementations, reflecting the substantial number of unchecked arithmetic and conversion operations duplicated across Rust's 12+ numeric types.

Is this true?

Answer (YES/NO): NO